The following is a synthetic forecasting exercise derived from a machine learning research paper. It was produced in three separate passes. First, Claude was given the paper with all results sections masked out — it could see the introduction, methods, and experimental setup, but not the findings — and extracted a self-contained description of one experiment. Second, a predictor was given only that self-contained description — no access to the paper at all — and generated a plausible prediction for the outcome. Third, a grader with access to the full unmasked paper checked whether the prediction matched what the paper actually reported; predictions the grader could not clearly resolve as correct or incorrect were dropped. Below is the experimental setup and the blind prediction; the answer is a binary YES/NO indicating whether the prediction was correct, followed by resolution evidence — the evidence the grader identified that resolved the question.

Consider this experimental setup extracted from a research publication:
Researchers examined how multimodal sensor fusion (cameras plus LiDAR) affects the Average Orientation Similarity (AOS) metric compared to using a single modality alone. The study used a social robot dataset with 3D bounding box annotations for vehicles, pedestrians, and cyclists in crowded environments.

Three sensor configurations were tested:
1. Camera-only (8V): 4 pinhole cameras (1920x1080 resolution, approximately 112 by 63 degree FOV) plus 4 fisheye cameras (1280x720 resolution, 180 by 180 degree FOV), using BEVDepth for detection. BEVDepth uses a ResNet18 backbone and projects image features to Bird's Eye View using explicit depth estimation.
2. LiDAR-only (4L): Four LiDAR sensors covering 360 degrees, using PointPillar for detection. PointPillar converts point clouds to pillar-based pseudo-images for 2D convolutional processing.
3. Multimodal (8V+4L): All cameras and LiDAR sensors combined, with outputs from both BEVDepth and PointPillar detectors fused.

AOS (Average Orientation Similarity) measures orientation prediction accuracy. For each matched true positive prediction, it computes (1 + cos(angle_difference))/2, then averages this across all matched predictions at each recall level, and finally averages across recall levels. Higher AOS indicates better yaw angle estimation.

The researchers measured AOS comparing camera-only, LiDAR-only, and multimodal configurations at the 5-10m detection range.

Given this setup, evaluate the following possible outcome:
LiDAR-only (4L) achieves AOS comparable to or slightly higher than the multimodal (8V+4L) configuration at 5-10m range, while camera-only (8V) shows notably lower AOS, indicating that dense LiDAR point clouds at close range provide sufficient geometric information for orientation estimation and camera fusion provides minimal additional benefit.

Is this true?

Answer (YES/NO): NO